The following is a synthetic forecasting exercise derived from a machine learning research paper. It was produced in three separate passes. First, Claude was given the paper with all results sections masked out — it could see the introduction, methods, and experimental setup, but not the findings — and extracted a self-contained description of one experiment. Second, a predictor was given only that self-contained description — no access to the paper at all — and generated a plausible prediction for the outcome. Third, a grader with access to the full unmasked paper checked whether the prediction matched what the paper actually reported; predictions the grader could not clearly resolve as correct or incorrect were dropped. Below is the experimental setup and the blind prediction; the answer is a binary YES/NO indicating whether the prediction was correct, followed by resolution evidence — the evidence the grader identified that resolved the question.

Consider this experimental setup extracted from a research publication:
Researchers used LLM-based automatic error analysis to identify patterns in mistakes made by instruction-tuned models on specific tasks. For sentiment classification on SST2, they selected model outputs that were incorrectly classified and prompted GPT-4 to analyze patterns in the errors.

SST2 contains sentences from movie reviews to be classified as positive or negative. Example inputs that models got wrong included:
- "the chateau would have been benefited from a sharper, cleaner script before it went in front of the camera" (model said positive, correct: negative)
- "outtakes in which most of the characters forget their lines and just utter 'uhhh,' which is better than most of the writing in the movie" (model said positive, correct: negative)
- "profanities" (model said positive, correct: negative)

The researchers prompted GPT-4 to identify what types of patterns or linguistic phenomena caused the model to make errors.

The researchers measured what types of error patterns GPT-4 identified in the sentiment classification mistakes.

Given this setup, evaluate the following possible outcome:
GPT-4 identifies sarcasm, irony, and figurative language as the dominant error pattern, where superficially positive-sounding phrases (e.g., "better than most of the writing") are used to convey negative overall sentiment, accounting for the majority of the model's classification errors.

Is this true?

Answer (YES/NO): NO